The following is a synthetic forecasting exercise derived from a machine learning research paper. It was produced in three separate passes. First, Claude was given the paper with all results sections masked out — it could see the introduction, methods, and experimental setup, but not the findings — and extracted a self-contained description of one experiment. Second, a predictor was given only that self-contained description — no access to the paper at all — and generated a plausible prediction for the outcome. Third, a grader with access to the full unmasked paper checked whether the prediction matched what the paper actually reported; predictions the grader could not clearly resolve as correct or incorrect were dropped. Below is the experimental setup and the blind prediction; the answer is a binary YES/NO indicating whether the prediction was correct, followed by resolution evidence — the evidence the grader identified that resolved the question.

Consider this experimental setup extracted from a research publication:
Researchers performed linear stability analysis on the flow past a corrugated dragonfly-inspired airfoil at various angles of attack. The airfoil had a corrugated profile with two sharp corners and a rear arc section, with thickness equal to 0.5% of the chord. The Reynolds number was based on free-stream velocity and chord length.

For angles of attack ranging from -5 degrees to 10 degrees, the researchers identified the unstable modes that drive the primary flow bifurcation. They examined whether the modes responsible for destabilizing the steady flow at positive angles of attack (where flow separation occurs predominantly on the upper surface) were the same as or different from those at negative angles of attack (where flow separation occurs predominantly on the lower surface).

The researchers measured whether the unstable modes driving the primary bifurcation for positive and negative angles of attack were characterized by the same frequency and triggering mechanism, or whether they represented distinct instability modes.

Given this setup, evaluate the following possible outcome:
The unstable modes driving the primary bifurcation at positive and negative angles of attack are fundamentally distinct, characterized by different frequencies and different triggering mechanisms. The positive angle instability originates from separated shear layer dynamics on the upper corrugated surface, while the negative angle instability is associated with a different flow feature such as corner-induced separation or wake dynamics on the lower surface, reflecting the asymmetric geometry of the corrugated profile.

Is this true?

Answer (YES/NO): NO